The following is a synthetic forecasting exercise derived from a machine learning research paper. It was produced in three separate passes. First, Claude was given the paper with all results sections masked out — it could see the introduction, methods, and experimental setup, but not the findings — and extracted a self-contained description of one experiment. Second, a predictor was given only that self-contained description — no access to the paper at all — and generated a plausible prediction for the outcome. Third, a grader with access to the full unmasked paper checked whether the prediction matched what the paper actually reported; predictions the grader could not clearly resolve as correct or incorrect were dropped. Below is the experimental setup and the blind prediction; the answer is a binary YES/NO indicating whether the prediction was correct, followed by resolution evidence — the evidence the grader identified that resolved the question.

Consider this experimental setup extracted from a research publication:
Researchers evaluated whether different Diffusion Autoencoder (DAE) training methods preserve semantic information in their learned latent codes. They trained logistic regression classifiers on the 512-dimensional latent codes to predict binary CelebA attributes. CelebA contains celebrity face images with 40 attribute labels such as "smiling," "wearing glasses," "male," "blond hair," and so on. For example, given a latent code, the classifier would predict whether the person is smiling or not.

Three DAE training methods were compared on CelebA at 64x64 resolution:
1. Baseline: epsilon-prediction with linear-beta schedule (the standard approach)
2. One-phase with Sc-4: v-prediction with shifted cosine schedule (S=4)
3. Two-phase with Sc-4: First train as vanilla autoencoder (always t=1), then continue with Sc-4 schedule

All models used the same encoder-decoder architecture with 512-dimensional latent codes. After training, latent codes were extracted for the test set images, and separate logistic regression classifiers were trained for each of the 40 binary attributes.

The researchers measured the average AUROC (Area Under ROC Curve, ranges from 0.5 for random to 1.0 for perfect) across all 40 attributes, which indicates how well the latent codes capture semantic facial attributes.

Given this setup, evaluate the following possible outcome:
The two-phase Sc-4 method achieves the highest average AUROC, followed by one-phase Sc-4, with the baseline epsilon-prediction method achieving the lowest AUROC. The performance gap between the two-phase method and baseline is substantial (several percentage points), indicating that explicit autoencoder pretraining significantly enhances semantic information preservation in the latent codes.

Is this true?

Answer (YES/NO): NO